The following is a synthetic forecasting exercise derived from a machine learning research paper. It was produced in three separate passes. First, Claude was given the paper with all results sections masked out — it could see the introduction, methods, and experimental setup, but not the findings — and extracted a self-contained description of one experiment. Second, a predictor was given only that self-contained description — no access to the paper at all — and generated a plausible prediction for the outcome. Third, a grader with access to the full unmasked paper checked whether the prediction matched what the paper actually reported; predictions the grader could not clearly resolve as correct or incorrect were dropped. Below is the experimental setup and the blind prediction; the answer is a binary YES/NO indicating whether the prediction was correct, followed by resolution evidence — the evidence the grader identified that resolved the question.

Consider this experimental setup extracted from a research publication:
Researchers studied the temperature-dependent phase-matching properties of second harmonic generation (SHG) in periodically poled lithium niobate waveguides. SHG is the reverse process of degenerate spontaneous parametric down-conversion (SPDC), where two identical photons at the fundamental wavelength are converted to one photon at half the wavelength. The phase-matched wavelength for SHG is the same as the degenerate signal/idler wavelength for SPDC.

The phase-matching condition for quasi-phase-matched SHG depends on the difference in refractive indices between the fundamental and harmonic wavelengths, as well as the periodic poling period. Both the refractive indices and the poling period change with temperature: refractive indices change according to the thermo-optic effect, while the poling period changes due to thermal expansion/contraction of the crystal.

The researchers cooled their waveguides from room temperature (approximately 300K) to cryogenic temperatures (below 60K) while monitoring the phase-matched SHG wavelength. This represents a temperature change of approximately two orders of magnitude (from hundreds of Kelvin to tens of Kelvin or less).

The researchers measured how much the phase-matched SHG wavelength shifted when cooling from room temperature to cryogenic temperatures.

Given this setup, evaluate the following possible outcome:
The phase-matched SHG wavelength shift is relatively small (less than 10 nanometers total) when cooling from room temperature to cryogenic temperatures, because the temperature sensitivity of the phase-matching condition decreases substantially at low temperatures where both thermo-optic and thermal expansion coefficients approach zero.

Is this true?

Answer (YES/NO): NO